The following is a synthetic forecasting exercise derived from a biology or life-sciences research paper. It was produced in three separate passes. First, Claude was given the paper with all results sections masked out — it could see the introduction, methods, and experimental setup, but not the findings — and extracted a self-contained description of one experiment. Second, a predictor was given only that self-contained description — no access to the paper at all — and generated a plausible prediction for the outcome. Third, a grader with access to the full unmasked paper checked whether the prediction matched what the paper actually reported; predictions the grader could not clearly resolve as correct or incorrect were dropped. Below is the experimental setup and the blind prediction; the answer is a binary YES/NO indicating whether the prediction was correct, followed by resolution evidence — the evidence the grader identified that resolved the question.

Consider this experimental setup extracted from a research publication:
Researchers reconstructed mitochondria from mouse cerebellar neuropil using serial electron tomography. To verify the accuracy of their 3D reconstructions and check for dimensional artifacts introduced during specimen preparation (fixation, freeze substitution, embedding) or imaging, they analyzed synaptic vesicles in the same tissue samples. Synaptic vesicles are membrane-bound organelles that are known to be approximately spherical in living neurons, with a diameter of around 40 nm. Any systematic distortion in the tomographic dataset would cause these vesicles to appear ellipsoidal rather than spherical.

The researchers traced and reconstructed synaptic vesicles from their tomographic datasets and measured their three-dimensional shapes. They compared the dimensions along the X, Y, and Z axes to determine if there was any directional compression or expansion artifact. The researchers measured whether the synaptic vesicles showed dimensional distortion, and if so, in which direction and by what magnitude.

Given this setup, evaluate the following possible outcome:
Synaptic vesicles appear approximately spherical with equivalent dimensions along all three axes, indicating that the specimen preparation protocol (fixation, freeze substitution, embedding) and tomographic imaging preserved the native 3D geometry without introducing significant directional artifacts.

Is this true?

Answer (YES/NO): NO